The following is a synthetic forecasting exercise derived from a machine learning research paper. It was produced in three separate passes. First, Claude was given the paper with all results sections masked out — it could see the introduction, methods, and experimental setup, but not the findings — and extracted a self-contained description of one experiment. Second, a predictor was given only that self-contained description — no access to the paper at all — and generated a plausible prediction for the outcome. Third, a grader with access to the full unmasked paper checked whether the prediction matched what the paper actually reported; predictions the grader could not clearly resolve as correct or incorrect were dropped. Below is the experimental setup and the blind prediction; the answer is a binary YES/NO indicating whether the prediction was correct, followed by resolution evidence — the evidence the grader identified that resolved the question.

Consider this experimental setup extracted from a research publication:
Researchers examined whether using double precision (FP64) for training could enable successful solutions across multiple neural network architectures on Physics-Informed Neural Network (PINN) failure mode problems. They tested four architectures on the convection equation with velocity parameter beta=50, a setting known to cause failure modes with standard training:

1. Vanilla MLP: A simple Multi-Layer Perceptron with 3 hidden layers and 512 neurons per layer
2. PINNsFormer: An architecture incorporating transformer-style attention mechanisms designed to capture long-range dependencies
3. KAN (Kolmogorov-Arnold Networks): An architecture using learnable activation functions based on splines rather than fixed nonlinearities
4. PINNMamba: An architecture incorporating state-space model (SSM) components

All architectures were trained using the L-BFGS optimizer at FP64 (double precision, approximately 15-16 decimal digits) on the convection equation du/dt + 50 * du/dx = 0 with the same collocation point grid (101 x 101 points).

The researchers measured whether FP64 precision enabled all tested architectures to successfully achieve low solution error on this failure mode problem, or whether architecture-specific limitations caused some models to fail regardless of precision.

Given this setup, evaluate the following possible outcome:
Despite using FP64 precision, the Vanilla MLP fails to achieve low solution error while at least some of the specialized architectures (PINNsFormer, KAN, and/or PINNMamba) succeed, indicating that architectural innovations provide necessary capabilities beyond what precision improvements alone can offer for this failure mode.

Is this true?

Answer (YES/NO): NO